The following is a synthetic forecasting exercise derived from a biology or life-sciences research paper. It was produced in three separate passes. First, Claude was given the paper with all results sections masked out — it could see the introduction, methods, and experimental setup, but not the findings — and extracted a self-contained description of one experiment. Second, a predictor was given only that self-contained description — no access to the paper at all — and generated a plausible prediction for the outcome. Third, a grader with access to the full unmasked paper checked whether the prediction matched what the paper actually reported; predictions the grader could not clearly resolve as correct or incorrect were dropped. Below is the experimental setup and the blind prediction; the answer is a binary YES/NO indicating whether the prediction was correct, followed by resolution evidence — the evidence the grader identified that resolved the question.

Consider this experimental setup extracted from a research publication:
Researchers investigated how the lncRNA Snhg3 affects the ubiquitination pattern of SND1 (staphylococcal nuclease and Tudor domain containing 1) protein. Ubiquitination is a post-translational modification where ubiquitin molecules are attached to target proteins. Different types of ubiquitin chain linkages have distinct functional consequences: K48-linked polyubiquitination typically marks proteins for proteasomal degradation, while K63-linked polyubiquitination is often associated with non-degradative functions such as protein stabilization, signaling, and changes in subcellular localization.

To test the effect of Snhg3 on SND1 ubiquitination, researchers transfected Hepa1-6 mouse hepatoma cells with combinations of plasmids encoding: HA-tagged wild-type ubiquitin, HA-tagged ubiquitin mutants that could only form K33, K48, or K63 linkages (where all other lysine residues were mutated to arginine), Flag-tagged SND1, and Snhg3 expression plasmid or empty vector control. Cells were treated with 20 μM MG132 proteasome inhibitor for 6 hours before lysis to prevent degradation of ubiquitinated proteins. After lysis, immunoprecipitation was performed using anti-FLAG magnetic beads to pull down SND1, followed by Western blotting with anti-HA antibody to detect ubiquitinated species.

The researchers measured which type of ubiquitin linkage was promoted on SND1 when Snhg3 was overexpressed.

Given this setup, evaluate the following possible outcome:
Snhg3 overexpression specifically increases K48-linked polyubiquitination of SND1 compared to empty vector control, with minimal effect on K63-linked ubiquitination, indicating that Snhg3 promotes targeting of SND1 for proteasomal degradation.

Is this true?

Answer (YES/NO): NO